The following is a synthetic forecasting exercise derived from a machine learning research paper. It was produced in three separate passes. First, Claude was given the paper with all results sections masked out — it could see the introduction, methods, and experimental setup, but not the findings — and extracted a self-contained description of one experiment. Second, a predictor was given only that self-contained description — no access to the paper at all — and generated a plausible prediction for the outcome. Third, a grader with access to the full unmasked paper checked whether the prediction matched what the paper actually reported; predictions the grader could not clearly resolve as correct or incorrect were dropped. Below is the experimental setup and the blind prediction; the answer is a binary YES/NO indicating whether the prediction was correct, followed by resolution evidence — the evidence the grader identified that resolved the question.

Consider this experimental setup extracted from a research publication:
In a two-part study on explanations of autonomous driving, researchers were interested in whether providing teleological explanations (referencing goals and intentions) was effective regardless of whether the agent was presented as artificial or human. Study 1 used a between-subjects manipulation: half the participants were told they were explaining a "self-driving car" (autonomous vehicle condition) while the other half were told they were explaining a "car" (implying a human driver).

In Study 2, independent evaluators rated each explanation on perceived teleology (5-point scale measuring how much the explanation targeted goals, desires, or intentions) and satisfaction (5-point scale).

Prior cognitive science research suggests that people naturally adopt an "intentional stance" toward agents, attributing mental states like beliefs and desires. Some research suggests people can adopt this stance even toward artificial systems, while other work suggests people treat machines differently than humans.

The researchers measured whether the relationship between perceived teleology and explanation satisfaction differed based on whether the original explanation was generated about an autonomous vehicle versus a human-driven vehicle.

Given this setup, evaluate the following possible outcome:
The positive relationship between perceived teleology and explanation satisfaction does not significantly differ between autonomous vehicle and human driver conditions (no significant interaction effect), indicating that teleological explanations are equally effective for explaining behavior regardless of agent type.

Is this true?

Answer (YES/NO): YES